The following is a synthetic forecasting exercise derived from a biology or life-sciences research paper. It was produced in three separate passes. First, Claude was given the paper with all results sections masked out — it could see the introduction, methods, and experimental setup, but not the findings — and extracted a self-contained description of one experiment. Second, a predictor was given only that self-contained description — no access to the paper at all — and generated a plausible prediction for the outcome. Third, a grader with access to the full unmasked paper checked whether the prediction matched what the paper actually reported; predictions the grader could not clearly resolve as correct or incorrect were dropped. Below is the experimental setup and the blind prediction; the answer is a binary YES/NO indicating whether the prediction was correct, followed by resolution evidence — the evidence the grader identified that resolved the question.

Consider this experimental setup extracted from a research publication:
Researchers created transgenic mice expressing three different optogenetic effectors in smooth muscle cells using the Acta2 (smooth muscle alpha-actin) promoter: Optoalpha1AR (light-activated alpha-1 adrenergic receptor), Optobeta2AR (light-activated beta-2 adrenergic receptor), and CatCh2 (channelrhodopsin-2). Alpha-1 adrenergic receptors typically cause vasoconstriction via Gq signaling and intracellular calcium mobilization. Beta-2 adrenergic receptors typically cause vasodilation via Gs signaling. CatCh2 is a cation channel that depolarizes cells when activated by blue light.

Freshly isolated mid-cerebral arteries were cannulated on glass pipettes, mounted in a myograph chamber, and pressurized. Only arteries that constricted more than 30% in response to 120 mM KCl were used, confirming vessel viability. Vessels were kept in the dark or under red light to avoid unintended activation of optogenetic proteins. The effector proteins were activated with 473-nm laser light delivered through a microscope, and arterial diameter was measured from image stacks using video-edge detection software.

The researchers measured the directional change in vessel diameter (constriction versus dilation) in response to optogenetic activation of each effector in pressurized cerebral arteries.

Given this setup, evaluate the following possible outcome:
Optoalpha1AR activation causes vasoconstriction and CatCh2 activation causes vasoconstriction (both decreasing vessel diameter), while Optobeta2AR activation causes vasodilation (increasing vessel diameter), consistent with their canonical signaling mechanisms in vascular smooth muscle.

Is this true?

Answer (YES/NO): YES